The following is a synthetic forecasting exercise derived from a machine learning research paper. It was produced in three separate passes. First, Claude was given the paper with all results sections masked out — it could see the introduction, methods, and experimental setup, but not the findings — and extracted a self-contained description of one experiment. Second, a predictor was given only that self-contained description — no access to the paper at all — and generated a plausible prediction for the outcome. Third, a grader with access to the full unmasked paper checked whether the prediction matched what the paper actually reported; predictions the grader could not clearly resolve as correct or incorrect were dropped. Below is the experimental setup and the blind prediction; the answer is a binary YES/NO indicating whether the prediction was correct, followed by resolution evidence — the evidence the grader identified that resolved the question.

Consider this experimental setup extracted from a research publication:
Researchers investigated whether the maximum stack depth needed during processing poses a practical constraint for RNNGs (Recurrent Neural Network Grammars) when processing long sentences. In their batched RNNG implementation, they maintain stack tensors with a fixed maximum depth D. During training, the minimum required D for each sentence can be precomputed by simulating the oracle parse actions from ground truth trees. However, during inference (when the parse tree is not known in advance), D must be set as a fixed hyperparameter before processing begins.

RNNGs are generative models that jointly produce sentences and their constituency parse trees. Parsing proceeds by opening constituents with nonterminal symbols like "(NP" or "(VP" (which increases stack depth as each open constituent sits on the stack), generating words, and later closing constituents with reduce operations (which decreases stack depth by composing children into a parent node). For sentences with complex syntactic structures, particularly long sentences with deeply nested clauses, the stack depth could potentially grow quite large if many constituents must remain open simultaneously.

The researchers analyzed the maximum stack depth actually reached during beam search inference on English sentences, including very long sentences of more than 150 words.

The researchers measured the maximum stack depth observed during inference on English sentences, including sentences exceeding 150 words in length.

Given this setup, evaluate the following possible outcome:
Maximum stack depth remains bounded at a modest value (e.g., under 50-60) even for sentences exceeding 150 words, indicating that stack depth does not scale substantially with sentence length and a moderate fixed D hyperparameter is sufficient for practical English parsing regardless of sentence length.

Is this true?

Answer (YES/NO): NO